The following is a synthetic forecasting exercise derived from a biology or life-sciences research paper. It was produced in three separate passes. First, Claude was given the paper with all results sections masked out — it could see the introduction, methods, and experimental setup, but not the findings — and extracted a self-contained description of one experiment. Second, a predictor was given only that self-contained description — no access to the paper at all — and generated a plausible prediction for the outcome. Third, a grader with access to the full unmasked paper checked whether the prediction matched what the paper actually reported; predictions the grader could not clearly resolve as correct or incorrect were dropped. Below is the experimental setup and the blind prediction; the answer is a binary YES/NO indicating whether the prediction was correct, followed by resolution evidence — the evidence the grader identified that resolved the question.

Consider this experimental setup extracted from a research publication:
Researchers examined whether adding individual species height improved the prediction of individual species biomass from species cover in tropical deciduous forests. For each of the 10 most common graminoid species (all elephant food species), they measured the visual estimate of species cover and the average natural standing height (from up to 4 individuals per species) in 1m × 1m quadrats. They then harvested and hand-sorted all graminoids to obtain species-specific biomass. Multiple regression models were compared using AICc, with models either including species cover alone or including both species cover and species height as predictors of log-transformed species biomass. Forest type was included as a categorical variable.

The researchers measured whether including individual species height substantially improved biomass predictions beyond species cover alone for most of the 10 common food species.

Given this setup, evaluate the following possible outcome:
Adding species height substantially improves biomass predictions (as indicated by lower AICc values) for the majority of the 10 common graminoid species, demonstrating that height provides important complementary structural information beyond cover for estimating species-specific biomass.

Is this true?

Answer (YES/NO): NO